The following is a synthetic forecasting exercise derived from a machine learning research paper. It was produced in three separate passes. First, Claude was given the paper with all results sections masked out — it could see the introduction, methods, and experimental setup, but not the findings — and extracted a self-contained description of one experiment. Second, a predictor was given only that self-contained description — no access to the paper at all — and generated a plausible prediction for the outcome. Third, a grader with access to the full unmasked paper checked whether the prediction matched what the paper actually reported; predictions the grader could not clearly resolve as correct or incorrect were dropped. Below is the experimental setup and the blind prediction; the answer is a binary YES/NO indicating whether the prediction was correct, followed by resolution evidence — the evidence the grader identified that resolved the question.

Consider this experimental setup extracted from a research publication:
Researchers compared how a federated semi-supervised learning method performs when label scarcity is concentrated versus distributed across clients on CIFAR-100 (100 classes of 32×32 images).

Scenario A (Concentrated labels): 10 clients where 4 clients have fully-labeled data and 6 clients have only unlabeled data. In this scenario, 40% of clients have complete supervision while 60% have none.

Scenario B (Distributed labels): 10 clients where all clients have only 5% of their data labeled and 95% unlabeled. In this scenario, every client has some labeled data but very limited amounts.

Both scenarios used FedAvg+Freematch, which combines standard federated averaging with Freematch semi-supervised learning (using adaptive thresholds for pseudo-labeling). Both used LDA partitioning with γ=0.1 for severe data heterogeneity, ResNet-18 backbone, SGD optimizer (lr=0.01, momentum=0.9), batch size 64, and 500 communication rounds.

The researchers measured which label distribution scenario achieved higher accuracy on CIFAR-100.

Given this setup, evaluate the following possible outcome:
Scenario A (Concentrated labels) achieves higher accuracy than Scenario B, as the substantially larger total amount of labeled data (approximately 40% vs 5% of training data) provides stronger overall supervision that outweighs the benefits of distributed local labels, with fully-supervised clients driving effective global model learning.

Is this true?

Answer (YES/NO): YES